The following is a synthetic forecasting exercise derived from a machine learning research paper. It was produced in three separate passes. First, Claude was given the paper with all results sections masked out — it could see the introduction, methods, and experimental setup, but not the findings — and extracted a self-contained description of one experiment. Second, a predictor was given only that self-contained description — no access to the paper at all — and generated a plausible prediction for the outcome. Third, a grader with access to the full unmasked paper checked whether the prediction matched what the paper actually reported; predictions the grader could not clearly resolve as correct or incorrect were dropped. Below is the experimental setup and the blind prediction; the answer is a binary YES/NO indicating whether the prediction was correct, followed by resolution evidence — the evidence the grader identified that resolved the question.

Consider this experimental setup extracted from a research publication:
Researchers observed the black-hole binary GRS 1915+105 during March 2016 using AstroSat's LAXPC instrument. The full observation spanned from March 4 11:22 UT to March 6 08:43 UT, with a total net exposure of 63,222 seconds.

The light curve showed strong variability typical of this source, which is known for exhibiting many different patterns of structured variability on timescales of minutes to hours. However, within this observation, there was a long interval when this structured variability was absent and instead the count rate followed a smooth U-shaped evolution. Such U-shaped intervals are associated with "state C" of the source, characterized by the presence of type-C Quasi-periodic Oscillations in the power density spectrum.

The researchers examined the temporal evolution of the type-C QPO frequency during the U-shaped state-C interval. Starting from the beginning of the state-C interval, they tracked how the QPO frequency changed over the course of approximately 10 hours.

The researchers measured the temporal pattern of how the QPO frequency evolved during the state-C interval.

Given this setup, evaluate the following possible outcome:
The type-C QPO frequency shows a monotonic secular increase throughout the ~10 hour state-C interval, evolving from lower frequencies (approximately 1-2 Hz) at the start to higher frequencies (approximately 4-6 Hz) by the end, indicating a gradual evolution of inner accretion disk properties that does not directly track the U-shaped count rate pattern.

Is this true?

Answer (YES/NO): NO